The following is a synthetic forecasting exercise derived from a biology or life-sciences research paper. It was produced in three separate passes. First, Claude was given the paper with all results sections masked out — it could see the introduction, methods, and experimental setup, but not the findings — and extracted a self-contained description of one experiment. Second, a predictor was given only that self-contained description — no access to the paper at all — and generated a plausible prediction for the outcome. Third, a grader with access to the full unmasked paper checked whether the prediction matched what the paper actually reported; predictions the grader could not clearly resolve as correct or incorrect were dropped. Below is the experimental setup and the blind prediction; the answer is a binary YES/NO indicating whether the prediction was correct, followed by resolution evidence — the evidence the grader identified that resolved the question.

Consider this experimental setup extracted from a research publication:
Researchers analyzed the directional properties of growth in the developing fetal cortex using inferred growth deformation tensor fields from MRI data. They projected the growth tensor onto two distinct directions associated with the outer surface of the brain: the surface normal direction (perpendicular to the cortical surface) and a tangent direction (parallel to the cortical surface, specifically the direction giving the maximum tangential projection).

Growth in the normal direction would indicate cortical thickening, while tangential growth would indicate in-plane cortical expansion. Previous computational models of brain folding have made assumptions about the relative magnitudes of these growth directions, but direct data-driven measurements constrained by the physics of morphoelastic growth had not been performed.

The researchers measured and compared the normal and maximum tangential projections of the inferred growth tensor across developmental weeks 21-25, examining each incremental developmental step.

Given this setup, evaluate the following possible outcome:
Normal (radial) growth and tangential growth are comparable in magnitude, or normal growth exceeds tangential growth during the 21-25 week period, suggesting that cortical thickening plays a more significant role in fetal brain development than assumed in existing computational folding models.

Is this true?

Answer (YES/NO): NO